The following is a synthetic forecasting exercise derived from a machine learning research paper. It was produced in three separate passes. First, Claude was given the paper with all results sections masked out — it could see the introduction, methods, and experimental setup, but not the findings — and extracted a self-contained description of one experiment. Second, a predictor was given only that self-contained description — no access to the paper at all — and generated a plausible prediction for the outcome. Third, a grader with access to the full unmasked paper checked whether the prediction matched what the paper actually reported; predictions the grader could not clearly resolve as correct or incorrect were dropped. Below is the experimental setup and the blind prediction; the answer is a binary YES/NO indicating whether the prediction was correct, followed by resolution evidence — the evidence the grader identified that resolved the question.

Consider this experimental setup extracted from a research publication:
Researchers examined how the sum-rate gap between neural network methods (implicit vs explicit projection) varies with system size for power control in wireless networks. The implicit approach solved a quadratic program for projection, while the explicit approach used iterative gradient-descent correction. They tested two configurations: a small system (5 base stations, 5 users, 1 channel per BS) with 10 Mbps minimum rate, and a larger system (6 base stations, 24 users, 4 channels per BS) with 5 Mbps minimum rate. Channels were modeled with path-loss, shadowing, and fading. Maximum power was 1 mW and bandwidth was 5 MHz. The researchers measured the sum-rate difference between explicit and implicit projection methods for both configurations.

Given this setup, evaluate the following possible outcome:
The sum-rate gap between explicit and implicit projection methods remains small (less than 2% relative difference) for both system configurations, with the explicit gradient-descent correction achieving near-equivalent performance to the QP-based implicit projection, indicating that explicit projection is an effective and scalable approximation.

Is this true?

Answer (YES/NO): NO